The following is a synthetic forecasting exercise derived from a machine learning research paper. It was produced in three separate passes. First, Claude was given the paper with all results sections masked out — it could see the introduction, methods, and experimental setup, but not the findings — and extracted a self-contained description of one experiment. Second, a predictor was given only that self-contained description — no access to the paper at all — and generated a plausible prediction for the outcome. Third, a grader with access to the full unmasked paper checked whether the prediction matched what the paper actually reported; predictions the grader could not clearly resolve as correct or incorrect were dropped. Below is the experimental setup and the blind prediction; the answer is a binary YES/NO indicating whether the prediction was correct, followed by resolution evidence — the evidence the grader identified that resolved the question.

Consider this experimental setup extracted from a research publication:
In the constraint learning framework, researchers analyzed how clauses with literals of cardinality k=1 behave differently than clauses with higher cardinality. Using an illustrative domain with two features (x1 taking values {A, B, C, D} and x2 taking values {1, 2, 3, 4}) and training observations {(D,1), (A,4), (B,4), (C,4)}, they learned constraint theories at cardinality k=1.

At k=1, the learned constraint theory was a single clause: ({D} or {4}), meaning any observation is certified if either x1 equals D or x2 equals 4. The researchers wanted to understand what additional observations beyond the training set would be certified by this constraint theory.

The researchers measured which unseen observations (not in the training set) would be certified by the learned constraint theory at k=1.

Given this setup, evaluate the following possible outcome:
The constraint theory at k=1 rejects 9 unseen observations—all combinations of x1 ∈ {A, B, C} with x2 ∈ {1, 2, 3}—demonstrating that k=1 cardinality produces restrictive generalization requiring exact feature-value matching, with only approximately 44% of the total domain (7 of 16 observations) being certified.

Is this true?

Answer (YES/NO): NO